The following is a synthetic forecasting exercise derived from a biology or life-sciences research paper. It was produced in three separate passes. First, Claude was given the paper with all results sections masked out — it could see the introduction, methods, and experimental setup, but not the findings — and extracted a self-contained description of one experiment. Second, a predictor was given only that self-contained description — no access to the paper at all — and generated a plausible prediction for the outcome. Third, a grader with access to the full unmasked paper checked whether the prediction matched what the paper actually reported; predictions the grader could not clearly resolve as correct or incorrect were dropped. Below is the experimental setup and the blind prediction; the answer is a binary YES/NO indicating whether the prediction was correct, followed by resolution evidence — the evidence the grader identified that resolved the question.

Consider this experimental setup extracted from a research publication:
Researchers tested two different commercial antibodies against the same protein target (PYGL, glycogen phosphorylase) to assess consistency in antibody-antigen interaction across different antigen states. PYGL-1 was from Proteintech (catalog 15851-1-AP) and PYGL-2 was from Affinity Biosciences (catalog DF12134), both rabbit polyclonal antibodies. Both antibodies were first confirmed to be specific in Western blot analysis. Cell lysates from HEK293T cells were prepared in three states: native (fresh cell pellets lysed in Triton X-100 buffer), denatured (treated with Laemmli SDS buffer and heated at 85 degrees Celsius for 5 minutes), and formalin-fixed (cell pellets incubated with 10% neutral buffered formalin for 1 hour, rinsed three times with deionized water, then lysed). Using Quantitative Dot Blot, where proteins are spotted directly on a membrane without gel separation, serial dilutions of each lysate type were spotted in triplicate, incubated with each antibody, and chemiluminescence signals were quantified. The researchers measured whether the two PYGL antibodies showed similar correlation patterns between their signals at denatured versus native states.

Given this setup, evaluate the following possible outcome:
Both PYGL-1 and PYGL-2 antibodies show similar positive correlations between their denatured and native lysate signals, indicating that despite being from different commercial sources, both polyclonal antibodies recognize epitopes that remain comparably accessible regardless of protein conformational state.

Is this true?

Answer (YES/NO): NO